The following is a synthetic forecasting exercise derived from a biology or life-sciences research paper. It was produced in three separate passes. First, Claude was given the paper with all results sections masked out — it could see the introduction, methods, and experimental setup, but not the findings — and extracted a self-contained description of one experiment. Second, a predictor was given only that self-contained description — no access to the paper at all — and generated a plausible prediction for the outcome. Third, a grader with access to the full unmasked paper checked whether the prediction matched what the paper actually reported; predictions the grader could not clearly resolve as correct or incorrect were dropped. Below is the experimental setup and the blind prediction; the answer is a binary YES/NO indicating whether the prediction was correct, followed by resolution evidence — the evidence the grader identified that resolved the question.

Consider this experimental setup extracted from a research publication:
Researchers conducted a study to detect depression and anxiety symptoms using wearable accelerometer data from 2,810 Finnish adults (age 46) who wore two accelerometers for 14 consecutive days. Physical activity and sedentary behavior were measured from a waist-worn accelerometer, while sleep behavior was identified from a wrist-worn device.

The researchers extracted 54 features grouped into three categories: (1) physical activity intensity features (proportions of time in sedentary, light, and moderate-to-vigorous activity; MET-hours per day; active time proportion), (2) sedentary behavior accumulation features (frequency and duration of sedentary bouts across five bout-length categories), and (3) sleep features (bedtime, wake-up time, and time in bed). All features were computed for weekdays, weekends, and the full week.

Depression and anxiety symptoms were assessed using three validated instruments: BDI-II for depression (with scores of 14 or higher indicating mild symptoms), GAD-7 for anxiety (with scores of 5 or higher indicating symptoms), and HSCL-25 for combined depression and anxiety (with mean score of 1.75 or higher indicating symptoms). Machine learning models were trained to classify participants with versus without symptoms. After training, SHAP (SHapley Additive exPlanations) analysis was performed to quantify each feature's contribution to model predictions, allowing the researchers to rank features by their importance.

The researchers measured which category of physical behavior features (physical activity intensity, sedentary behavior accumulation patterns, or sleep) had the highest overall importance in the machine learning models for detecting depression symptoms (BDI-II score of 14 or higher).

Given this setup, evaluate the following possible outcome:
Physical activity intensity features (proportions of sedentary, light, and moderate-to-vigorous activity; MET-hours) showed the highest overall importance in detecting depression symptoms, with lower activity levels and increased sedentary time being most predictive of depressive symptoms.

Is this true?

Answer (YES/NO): NO